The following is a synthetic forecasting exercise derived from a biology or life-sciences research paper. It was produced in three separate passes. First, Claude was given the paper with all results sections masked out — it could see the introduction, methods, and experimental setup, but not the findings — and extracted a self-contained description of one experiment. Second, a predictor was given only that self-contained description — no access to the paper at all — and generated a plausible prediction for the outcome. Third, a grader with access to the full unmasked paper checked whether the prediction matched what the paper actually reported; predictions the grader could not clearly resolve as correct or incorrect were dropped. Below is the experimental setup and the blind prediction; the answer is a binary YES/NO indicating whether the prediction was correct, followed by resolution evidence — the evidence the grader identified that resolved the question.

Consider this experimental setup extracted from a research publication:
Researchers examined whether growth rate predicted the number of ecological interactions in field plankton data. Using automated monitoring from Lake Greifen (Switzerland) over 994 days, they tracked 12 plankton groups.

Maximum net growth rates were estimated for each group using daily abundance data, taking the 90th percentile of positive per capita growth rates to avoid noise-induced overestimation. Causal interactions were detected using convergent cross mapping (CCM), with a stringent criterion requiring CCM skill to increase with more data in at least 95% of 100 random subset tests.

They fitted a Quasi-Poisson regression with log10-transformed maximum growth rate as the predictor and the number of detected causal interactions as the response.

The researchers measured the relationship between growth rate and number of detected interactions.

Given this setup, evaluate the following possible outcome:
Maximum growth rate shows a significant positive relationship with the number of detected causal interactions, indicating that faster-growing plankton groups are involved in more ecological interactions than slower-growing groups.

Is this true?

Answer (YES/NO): NO